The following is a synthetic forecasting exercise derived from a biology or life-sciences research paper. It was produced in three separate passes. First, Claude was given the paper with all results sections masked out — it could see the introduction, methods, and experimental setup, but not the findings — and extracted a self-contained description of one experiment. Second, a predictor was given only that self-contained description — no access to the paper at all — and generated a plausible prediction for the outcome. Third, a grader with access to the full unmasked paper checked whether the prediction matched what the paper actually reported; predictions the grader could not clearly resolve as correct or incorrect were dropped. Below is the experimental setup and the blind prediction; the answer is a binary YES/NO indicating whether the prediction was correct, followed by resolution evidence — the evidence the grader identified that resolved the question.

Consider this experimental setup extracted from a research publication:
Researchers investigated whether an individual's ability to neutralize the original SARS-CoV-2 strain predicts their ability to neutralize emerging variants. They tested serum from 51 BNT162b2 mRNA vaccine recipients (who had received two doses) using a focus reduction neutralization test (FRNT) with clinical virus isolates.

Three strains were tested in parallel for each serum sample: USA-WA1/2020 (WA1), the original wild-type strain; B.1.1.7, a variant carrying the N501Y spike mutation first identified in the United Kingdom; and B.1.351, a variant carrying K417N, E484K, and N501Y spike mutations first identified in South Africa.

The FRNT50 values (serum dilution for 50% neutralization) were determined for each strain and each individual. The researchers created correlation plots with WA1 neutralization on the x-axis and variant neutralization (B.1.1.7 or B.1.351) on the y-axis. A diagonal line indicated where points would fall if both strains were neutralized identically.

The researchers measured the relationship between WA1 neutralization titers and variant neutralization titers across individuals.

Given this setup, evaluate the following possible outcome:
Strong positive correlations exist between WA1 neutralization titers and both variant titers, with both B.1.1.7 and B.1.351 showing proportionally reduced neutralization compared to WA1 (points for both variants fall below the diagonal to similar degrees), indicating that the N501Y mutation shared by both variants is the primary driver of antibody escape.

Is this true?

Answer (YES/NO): NO